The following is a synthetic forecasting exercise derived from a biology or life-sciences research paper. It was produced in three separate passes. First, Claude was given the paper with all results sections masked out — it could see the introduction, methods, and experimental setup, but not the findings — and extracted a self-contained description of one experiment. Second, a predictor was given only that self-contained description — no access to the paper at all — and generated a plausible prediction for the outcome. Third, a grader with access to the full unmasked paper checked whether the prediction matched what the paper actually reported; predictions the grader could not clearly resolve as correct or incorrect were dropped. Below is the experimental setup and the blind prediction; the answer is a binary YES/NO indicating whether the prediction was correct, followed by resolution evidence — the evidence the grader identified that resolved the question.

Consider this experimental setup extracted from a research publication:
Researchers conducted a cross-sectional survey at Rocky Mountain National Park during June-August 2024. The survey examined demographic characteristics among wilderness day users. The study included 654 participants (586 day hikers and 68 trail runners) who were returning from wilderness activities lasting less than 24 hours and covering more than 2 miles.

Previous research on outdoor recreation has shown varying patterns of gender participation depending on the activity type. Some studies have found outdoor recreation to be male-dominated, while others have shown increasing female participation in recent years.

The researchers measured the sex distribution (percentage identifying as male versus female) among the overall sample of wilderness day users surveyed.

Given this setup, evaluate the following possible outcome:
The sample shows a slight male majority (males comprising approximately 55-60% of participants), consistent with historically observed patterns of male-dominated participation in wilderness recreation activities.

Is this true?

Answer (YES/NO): NO